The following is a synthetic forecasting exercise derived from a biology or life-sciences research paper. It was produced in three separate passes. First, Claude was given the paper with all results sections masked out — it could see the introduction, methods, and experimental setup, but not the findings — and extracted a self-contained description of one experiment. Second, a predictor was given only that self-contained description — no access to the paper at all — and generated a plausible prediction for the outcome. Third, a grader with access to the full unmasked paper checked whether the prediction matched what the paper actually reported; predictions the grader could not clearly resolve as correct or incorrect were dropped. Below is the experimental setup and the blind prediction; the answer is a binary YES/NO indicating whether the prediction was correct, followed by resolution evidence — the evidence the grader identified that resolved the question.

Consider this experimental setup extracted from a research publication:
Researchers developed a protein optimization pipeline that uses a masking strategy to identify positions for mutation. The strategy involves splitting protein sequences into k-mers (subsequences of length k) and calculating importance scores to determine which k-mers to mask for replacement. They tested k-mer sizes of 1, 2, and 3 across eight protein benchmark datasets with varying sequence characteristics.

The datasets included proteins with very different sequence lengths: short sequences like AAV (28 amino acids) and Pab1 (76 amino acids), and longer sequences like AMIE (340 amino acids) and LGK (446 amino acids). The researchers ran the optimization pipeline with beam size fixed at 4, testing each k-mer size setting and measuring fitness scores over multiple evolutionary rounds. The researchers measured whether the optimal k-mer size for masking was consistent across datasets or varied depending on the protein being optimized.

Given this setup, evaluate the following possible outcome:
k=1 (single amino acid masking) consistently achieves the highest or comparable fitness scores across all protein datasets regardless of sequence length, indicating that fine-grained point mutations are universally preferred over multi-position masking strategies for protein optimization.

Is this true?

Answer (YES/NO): NO